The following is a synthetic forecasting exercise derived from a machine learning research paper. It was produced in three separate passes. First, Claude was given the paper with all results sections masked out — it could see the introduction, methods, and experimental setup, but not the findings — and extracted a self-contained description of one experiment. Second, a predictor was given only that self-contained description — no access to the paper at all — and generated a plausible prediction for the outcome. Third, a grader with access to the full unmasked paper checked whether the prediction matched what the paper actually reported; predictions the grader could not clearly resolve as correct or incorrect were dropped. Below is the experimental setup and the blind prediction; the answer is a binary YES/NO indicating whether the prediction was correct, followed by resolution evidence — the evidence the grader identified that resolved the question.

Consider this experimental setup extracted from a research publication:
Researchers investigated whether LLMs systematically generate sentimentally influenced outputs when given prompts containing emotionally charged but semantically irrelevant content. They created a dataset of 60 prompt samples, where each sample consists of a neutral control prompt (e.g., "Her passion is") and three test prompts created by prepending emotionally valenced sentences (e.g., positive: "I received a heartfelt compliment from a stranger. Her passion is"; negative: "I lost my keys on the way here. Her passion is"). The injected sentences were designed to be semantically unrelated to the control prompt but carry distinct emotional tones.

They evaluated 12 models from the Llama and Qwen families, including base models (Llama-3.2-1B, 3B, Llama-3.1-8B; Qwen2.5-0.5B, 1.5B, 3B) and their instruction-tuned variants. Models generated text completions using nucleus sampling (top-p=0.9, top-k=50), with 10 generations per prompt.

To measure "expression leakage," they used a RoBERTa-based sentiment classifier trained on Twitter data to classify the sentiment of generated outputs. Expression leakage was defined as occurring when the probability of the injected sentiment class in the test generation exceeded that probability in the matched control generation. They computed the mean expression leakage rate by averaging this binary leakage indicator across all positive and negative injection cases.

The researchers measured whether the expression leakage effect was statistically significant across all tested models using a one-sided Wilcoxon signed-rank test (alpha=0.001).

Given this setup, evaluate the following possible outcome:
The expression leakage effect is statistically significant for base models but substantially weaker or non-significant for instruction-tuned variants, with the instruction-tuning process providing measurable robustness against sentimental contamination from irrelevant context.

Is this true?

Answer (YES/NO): NO